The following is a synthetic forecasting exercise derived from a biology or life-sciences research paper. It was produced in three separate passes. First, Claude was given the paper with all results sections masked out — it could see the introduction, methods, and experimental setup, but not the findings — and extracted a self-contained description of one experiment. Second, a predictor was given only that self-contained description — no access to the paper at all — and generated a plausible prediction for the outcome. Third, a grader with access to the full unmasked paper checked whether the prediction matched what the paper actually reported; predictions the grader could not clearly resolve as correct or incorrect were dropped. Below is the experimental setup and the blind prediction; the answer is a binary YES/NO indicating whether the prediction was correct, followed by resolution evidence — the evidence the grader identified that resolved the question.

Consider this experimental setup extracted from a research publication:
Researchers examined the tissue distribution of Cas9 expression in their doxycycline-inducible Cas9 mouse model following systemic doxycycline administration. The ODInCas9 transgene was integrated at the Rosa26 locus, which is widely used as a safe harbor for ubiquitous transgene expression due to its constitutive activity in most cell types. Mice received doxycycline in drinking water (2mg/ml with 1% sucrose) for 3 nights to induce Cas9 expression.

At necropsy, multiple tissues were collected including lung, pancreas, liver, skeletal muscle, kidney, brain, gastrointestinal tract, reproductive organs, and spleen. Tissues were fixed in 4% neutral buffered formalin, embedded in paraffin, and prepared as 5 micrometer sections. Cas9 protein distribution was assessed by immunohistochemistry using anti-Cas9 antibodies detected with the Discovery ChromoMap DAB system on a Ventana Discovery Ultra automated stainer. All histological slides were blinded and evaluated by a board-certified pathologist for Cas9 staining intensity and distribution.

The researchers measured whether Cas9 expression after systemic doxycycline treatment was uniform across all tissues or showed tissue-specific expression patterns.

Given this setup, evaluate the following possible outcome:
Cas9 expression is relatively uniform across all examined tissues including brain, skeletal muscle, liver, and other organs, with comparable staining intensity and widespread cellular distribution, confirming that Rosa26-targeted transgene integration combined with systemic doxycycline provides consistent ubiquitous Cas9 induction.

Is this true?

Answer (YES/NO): NO